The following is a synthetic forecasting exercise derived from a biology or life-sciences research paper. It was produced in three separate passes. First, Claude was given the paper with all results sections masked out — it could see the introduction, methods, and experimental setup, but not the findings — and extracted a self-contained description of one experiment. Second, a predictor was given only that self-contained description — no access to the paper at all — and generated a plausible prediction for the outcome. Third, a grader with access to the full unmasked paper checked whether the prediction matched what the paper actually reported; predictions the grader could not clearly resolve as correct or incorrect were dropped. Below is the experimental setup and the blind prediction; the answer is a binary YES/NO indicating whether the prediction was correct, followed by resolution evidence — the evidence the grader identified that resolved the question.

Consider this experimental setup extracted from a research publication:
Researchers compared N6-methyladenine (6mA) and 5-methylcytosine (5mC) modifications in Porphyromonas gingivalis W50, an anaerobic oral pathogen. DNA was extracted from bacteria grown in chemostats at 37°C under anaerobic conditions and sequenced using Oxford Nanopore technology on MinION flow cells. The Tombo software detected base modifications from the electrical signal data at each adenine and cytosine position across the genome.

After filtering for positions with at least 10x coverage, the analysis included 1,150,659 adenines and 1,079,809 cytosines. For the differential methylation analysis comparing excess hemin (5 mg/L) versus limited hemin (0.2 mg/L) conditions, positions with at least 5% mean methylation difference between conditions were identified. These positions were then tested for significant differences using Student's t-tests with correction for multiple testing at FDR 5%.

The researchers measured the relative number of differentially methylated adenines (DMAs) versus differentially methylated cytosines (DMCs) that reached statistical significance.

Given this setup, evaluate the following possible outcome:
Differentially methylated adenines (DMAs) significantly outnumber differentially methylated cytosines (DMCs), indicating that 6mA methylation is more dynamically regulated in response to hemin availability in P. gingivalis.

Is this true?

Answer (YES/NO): NO